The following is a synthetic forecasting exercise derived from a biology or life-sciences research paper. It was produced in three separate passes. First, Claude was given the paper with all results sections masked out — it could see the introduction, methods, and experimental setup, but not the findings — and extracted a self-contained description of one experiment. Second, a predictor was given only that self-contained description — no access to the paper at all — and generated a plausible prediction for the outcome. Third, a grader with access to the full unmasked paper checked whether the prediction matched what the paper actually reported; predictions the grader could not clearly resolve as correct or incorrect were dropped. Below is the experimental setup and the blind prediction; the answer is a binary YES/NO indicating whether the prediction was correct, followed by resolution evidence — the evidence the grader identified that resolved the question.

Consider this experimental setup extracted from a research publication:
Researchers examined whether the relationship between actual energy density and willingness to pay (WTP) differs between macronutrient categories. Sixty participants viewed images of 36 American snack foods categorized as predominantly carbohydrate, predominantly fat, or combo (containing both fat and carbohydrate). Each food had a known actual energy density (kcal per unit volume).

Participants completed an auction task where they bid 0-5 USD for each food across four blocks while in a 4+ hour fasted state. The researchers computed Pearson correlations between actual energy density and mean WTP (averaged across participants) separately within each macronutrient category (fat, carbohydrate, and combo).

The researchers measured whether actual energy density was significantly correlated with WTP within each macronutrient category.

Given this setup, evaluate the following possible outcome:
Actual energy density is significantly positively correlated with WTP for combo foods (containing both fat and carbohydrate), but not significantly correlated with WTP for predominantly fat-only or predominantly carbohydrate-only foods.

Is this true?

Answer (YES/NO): NO